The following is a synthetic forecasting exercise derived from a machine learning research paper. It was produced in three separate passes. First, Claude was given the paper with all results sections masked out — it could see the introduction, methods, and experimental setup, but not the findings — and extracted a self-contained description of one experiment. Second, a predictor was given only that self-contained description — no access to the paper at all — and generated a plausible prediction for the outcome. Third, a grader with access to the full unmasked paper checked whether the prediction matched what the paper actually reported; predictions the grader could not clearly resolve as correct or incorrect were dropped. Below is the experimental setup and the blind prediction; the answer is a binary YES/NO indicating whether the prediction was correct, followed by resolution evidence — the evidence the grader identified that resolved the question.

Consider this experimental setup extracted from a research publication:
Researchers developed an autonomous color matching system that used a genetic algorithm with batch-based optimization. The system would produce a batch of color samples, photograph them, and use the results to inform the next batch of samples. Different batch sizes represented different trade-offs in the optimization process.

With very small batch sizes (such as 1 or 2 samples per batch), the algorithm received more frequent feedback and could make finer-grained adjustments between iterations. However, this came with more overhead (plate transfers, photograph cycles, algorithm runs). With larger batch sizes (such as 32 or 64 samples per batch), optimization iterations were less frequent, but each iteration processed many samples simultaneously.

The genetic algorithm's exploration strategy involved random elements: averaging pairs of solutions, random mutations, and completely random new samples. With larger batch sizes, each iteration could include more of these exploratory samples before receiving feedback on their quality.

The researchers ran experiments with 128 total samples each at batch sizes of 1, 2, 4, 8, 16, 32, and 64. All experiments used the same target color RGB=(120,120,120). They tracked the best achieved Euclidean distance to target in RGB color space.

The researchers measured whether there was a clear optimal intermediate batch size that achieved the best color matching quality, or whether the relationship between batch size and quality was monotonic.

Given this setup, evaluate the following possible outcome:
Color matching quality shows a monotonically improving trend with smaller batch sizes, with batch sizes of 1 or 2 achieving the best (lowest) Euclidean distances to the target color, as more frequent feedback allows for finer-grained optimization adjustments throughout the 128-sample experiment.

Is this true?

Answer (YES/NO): YES